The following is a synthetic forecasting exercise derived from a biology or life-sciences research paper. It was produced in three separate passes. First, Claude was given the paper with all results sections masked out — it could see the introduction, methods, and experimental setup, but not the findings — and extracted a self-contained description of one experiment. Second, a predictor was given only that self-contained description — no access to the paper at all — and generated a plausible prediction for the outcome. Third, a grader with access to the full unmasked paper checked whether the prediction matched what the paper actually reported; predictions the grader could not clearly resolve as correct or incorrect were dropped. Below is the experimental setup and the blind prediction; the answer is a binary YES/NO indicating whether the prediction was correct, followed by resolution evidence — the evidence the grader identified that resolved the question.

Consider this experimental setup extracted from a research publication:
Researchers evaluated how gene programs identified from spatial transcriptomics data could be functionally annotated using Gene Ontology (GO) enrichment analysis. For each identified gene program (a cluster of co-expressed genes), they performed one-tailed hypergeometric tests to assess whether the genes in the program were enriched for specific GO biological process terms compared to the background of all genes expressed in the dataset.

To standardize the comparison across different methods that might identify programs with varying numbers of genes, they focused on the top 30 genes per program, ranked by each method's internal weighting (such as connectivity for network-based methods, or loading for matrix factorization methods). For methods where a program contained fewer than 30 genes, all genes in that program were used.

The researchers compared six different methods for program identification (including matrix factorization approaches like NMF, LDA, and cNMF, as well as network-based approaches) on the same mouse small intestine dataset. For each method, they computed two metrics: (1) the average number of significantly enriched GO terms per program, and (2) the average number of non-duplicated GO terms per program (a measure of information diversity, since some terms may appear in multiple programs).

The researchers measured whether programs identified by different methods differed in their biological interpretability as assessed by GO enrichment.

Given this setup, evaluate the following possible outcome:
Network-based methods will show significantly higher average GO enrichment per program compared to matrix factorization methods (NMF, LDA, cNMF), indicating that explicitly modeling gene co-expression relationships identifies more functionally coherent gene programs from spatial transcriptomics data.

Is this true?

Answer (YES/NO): NO